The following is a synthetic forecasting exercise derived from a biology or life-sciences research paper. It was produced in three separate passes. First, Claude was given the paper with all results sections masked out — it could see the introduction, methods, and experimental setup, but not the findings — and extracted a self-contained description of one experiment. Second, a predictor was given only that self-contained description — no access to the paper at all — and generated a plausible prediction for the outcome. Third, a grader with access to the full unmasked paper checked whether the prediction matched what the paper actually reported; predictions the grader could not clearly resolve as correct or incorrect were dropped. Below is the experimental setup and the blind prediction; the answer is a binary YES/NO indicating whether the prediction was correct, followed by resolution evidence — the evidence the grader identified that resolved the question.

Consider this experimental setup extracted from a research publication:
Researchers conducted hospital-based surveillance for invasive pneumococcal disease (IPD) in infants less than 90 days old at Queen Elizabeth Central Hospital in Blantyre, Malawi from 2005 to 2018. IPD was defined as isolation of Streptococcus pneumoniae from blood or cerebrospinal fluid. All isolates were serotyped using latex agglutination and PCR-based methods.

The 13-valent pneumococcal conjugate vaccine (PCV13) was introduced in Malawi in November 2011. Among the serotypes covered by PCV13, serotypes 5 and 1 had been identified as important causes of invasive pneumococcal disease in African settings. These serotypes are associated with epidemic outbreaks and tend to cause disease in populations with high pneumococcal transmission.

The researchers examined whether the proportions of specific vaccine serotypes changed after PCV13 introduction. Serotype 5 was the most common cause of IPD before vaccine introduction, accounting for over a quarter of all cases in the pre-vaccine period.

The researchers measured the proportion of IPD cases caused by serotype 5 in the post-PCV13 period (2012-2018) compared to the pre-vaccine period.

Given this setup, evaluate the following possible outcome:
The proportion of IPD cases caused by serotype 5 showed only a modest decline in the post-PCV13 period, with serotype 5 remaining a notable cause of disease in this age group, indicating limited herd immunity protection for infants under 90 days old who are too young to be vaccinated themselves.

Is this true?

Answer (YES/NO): YES